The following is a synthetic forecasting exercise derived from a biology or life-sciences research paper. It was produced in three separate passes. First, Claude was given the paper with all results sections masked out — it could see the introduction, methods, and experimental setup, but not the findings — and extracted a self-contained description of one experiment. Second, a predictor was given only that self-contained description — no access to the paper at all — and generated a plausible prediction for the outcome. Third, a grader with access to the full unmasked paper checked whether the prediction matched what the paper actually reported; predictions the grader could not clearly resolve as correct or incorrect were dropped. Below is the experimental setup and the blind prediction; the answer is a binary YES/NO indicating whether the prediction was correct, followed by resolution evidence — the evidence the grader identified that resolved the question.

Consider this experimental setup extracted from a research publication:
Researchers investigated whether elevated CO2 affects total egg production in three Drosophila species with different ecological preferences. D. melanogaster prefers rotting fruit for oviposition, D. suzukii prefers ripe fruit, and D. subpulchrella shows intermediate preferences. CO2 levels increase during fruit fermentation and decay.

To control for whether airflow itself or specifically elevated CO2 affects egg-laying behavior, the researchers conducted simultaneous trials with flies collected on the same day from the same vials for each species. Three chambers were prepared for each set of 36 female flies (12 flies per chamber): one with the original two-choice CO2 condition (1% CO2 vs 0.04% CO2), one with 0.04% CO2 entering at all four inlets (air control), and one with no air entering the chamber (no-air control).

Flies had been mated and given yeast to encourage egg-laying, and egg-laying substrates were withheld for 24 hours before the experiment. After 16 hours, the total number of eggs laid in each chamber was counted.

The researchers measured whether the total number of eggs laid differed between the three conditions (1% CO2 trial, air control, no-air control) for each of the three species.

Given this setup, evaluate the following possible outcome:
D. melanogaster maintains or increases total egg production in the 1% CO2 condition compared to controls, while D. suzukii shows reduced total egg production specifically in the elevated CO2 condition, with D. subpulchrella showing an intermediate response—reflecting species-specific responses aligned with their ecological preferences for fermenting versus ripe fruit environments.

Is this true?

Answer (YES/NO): NO